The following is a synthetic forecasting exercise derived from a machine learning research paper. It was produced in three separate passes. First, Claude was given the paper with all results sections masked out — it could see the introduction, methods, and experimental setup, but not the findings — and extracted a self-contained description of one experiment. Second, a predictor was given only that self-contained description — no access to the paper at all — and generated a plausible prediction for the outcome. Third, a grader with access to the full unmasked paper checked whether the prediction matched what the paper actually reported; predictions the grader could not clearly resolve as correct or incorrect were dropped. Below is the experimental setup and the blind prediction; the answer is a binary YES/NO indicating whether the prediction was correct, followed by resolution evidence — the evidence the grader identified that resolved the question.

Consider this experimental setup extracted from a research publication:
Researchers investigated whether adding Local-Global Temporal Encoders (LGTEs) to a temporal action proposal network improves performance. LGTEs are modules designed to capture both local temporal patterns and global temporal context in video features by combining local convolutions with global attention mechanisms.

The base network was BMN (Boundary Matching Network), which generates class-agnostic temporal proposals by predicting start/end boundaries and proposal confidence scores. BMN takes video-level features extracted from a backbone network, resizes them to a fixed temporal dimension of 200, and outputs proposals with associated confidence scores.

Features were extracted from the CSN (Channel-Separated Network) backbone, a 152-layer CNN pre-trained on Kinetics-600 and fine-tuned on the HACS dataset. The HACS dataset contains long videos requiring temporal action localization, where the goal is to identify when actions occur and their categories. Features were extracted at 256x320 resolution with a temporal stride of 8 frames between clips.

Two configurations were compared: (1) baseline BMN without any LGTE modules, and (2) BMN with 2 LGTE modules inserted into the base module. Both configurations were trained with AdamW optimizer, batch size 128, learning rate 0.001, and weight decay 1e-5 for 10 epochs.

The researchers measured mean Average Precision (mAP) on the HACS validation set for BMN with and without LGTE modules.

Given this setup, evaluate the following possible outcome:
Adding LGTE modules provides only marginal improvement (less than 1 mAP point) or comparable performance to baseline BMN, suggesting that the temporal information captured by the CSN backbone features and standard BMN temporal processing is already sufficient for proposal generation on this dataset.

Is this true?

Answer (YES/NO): NO